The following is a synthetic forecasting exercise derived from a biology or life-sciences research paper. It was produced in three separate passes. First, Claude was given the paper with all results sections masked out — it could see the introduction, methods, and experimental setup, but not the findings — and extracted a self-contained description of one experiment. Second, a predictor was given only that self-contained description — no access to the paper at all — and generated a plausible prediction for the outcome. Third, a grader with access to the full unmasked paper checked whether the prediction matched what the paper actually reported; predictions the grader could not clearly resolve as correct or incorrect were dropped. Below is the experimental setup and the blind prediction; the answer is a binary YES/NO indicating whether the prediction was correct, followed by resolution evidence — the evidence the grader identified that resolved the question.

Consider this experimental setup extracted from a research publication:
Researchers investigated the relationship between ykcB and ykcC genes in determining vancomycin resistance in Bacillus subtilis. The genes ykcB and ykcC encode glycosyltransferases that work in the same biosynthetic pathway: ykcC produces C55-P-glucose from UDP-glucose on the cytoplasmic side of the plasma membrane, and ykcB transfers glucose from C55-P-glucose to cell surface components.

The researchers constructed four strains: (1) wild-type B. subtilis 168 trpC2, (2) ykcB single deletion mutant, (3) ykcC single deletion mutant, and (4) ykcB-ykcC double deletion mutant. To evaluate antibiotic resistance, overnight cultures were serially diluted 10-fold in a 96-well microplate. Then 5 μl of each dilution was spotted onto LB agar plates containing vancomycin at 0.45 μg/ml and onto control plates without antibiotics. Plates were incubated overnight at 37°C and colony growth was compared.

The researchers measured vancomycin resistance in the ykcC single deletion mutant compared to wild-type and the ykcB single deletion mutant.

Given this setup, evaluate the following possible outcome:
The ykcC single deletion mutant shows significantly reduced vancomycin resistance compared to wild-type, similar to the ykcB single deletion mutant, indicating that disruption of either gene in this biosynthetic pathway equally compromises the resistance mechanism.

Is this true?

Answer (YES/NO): NO